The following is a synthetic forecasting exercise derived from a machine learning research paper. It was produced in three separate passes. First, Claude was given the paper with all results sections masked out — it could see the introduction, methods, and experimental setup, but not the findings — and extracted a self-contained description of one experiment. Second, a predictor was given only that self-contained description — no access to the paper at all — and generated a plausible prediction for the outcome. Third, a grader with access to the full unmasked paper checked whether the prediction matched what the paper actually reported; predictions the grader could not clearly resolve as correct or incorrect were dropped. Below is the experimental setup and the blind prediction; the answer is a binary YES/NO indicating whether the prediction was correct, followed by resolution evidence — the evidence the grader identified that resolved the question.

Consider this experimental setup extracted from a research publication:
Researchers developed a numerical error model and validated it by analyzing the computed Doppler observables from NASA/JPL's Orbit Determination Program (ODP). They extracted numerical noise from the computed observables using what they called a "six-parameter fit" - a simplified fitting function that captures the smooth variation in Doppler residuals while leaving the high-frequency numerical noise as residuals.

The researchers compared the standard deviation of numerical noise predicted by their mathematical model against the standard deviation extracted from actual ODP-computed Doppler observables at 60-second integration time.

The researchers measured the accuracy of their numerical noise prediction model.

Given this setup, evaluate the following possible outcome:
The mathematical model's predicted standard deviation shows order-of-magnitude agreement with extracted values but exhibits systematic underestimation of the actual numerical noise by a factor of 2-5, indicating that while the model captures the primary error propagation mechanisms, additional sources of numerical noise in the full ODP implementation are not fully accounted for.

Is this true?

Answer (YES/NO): NO